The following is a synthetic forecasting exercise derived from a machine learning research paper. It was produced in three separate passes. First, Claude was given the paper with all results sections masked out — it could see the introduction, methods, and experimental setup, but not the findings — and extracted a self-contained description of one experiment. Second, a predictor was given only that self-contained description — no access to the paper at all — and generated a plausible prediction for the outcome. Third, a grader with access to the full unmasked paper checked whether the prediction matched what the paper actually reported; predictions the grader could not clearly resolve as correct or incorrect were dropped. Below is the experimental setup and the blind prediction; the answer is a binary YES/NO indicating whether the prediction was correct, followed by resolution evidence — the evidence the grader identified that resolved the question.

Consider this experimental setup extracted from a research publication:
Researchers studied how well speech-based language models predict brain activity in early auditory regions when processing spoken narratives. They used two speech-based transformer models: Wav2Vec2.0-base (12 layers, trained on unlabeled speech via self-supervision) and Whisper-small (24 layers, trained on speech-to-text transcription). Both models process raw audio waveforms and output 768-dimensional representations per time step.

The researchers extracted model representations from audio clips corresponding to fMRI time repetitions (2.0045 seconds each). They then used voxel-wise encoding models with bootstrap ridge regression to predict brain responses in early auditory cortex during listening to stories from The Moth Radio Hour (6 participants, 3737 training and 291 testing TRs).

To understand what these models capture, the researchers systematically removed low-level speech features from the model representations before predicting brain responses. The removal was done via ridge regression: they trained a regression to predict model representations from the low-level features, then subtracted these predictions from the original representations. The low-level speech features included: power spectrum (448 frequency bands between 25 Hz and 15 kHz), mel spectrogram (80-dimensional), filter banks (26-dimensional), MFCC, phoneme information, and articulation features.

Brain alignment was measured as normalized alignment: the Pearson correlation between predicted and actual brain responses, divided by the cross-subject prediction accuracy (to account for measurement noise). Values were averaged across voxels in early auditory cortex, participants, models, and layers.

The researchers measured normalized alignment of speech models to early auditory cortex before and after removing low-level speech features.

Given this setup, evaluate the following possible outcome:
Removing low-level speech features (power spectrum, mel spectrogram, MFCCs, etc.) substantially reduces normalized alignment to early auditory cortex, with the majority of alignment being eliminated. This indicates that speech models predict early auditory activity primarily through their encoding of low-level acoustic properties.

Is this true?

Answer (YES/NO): NO